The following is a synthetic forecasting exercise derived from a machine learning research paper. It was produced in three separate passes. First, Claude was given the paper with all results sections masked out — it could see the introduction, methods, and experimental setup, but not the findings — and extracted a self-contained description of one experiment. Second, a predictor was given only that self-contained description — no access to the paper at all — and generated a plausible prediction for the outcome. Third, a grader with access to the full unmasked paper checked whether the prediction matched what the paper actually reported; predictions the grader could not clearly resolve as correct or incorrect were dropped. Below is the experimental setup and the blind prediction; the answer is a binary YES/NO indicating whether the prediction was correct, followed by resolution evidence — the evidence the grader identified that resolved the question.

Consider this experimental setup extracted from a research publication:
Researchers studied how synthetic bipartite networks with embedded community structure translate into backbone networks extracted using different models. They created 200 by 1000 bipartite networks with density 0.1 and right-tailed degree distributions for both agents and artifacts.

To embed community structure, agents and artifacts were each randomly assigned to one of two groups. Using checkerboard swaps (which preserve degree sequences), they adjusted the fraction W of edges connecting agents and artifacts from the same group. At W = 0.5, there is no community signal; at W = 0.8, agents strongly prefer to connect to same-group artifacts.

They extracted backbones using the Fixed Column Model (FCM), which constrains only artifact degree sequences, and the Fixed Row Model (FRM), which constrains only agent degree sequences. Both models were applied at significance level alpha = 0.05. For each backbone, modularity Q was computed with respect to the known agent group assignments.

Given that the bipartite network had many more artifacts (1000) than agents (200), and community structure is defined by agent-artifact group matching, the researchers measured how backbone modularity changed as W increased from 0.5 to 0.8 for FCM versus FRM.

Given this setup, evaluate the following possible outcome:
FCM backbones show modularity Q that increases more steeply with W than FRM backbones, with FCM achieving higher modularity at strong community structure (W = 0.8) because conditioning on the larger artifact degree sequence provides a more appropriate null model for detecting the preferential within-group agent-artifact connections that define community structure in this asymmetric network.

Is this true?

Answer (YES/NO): NO